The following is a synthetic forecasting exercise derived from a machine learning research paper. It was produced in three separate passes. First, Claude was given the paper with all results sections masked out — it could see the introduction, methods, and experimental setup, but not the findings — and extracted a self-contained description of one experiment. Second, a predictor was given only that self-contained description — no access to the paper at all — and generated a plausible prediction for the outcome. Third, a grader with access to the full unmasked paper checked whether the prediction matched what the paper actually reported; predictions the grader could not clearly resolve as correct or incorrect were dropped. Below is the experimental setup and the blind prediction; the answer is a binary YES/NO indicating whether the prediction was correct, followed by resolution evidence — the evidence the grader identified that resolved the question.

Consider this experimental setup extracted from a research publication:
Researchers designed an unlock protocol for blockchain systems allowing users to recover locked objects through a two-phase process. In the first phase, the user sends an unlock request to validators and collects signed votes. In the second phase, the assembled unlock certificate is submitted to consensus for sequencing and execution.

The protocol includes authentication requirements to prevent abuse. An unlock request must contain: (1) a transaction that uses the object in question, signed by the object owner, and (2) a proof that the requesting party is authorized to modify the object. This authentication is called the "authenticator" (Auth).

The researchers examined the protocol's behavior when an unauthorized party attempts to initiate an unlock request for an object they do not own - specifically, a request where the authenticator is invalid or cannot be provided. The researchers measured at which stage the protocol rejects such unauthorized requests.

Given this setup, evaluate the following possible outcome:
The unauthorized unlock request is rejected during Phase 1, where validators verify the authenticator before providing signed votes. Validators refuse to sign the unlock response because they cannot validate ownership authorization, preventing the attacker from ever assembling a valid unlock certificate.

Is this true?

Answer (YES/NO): YES